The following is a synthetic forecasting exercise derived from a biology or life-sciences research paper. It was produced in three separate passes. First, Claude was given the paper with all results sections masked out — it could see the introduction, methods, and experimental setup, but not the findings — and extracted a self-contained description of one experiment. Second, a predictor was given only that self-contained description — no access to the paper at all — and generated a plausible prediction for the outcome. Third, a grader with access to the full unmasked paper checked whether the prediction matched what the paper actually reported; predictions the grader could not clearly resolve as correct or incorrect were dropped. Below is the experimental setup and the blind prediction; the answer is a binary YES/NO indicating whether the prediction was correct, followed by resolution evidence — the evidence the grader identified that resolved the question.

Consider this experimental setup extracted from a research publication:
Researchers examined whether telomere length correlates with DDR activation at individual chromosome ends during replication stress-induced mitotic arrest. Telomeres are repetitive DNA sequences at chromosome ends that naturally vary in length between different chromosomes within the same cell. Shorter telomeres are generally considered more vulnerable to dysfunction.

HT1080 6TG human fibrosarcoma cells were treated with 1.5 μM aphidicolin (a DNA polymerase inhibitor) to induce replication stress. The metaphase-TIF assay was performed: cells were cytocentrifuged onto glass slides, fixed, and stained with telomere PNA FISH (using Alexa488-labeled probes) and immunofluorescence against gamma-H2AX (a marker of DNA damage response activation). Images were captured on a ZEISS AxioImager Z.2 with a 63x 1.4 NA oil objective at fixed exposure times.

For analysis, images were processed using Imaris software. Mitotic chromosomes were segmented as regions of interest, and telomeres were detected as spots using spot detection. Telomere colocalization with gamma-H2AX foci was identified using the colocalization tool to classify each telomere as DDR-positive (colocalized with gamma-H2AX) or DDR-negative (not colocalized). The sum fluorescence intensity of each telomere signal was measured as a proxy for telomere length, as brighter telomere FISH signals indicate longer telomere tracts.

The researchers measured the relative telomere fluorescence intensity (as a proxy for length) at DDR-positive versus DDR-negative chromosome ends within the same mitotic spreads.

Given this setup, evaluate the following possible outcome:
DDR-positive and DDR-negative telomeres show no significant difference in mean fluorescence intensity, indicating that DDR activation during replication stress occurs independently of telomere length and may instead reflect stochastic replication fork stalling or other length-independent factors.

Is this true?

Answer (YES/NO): YES